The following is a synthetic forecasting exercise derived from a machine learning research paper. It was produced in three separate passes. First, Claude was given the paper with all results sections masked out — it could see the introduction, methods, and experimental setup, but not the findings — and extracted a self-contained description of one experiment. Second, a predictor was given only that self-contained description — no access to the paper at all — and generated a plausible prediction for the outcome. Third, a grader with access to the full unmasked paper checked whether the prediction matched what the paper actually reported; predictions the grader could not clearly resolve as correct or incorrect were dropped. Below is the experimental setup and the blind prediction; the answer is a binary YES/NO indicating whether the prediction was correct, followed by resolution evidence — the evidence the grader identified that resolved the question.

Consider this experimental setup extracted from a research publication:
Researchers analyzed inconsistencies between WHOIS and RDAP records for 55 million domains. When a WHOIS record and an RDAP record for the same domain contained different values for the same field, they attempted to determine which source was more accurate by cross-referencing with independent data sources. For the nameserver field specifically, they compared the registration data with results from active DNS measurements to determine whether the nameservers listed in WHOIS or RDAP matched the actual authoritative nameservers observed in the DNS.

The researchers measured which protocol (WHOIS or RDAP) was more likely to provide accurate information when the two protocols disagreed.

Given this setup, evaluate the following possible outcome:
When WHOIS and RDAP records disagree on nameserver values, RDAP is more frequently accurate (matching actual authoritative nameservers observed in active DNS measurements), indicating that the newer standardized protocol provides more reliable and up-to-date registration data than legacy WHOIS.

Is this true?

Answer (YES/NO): YES